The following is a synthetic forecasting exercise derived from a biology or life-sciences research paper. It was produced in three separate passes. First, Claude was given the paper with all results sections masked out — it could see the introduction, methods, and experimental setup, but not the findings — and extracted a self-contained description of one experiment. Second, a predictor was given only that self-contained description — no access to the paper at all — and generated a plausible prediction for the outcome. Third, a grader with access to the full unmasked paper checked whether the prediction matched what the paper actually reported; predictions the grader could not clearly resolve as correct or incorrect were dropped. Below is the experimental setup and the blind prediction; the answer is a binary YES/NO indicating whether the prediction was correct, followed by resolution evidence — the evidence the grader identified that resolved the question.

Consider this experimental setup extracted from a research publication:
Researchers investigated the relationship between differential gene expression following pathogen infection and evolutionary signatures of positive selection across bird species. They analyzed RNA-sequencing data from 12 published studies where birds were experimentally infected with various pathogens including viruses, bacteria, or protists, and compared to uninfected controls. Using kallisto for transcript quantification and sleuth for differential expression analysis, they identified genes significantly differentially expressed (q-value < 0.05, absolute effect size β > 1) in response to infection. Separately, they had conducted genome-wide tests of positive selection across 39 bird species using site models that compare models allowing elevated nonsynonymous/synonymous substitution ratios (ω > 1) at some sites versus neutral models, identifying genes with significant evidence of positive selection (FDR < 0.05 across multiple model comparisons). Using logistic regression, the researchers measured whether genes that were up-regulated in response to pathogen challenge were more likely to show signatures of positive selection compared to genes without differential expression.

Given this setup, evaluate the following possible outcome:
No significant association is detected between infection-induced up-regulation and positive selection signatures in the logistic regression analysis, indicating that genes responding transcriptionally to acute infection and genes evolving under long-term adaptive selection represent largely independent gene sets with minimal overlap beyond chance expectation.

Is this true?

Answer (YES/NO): NO